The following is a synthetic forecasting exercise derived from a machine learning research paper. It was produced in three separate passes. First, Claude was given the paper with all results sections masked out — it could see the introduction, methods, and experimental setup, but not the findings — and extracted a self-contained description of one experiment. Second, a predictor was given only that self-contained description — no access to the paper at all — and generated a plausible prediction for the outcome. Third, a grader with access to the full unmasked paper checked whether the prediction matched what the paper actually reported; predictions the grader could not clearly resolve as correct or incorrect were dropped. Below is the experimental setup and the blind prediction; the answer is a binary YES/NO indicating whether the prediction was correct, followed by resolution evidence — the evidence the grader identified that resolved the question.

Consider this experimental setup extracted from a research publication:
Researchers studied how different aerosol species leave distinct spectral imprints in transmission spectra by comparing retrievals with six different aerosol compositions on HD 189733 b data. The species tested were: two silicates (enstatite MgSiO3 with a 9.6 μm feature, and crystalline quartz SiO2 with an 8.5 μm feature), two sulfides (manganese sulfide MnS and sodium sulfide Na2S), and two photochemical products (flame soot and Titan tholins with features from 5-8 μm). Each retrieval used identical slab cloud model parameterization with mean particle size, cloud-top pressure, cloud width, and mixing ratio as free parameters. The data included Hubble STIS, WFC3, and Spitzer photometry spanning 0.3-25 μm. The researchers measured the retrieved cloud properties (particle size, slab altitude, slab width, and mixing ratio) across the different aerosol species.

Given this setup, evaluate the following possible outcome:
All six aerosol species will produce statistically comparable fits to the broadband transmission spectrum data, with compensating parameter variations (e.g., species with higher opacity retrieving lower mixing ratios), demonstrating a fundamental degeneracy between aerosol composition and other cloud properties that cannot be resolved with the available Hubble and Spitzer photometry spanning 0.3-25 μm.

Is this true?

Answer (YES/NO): NO